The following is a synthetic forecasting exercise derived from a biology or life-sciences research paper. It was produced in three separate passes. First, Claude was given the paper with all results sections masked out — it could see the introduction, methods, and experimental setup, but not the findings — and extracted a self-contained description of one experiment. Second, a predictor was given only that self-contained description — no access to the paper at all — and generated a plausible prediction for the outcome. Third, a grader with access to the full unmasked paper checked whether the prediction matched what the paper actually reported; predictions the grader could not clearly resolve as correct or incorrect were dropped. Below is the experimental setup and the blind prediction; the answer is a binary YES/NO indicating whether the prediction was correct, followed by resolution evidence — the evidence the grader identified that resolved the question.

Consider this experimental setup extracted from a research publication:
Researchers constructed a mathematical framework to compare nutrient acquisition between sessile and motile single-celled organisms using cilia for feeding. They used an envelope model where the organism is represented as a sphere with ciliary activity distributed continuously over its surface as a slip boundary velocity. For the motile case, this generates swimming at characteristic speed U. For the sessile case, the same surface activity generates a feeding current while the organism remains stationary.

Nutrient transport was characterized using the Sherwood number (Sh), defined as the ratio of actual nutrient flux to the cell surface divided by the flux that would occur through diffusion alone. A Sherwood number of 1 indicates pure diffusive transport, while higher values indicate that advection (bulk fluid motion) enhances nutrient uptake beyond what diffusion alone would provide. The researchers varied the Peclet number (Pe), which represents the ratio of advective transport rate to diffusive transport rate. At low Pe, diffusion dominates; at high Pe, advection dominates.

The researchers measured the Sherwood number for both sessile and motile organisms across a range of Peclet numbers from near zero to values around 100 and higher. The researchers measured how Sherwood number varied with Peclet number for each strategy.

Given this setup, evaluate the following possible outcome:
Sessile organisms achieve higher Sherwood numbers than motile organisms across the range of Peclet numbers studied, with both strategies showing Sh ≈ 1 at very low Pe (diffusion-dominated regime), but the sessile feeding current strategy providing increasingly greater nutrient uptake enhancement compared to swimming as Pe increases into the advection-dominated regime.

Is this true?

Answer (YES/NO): NO